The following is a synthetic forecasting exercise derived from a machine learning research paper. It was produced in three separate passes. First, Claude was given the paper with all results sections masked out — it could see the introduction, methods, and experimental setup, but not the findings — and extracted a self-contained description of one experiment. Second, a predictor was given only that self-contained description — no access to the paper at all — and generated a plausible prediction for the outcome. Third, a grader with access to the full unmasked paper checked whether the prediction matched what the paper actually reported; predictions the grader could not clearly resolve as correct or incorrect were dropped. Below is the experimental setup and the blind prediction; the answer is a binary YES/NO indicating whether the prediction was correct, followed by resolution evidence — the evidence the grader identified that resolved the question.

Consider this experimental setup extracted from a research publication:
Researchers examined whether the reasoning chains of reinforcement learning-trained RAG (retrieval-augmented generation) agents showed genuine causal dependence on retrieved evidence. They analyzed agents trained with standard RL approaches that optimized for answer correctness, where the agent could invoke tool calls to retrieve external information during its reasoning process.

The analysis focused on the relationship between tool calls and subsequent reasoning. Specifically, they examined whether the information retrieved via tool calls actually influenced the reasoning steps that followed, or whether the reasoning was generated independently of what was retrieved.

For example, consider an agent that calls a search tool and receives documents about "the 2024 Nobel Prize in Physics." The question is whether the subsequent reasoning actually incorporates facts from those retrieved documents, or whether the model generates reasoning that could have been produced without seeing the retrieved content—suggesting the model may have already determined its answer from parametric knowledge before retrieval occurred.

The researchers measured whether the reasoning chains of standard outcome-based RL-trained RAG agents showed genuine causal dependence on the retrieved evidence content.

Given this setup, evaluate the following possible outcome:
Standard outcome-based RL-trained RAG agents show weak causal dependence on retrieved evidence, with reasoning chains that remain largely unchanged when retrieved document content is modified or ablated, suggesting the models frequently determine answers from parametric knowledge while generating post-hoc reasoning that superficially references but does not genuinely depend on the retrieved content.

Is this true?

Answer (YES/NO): YES